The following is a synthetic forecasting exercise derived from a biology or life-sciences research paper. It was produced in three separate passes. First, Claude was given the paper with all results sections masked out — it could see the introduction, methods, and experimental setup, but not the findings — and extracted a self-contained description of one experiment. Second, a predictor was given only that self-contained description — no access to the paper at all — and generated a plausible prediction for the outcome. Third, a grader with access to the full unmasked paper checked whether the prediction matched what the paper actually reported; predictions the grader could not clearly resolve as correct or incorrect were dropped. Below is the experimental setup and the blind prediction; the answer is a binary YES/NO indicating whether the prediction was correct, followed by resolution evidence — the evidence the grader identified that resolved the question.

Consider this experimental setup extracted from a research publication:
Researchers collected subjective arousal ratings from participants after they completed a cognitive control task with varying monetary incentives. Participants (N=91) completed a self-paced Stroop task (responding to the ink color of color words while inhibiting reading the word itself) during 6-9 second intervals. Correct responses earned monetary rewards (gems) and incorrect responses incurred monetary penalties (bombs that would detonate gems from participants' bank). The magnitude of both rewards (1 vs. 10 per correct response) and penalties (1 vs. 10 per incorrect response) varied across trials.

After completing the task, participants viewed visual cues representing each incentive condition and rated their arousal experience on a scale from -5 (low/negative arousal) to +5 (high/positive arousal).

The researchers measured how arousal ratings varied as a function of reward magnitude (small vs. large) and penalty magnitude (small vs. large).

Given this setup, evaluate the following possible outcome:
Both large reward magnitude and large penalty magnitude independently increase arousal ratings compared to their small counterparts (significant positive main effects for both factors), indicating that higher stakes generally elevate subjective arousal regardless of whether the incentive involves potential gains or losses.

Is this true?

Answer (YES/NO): YES